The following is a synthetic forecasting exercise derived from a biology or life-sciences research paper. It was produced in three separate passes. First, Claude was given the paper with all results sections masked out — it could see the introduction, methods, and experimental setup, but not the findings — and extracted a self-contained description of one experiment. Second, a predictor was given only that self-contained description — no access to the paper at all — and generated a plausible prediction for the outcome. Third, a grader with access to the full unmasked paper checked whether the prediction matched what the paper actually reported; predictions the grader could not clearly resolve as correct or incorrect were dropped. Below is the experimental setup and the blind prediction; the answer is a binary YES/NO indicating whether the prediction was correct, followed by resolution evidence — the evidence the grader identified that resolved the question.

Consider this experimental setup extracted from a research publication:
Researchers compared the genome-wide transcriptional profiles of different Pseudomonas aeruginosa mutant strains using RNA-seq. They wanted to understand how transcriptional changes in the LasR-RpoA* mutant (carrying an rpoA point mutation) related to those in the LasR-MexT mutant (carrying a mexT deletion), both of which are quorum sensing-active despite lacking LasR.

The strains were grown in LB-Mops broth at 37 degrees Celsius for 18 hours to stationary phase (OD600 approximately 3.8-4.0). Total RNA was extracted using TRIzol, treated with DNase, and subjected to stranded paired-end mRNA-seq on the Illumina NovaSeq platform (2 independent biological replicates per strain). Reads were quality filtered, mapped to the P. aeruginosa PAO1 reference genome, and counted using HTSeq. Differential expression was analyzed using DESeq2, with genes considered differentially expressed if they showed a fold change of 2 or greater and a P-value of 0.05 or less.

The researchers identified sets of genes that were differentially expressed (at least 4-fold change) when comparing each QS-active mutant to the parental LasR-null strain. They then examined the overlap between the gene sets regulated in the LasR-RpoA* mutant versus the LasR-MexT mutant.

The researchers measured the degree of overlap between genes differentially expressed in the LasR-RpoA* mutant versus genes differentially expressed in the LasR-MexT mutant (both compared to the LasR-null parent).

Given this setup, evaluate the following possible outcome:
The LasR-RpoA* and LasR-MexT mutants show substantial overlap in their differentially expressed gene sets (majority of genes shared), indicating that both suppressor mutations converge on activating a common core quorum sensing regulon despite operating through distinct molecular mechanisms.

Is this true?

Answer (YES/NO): NO